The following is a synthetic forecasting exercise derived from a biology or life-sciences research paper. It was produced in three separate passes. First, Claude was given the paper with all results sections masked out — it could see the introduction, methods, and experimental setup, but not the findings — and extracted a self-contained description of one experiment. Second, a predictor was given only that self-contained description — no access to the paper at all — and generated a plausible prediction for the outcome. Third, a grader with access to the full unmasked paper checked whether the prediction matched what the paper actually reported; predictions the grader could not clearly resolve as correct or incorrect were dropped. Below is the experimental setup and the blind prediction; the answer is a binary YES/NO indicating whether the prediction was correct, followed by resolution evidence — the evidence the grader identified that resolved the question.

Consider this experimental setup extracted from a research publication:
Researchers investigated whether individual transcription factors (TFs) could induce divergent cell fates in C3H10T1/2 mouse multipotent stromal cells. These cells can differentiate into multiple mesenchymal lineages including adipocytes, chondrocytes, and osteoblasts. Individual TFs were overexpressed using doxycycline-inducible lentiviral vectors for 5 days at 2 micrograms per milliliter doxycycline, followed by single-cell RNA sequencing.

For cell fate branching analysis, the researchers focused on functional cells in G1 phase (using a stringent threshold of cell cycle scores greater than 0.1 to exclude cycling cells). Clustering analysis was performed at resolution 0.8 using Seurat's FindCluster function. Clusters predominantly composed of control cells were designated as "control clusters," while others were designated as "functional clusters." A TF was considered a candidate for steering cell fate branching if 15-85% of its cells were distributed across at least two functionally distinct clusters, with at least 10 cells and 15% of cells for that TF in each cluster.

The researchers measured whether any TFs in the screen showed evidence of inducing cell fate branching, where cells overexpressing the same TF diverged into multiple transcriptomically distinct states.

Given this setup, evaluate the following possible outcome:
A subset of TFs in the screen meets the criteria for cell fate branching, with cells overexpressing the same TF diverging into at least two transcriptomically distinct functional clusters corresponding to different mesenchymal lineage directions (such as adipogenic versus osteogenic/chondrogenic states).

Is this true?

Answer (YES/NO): NO